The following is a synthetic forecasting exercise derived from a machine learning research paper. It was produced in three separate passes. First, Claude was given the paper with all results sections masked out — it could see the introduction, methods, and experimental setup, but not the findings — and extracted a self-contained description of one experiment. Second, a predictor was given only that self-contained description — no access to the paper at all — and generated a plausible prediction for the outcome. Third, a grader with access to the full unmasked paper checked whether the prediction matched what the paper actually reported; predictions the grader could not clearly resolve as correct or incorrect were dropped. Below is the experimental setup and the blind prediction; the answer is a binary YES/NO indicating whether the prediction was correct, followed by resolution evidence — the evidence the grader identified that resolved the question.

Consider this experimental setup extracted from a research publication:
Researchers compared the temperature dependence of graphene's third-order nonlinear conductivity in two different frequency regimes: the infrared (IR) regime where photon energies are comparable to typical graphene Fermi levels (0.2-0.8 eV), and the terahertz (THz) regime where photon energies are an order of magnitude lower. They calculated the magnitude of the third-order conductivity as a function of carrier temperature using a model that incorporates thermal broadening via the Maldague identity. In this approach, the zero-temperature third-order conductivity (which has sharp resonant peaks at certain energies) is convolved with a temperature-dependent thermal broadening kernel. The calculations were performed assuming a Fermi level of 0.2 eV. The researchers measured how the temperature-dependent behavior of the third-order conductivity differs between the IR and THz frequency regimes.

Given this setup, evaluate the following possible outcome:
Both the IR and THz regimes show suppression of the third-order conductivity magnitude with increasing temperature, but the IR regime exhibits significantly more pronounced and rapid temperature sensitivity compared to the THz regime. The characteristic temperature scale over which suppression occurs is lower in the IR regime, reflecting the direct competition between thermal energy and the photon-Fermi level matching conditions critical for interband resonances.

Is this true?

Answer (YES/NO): NO